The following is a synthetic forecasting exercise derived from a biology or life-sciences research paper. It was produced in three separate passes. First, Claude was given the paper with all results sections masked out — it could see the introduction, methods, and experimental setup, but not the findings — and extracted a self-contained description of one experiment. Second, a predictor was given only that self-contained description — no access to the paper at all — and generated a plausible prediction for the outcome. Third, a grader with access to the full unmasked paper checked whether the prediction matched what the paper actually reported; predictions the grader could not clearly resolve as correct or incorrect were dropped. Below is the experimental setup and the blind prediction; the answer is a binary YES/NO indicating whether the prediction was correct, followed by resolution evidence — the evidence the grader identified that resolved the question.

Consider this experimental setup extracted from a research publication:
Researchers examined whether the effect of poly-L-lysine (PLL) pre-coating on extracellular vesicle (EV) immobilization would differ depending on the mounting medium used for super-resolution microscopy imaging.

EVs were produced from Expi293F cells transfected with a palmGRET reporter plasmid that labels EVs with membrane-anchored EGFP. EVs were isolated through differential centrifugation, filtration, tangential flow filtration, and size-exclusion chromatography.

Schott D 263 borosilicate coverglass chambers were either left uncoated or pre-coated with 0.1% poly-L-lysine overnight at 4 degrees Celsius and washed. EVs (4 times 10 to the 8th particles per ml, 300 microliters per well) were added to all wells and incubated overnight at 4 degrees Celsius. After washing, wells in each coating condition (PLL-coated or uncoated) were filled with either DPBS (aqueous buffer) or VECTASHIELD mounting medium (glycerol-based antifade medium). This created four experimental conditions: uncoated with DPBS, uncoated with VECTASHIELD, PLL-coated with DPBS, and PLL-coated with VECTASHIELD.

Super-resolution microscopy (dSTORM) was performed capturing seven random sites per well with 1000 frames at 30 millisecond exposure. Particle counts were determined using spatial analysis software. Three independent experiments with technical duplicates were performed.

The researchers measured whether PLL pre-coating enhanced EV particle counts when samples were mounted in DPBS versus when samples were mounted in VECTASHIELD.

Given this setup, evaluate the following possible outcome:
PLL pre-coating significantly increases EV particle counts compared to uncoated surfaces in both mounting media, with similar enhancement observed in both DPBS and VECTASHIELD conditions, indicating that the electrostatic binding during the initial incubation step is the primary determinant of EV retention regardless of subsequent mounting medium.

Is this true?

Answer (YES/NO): NO